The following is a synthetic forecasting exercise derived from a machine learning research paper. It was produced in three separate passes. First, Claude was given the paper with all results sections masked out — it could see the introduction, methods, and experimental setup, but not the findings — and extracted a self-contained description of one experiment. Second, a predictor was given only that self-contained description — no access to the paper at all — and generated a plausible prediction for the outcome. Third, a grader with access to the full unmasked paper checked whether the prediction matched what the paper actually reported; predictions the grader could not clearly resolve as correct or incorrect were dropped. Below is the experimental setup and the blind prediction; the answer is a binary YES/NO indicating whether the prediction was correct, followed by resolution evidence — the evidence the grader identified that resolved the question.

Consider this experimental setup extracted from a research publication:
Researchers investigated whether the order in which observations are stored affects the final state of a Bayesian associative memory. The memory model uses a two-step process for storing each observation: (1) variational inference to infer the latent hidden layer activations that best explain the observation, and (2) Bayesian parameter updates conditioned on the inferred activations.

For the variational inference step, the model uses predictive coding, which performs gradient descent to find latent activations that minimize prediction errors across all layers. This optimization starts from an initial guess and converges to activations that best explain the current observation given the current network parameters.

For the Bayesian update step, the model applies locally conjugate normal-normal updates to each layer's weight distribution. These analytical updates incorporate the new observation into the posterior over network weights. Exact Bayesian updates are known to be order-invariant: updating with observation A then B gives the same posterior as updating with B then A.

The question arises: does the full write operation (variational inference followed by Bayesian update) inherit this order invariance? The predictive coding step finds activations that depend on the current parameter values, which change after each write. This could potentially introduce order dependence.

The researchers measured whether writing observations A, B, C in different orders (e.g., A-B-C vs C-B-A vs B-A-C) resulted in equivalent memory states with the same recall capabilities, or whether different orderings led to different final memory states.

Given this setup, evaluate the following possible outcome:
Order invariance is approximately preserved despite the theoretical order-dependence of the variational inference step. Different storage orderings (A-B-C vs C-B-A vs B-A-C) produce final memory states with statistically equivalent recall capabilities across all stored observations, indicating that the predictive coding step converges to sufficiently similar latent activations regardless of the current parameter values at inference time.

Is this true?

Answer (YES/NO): YES